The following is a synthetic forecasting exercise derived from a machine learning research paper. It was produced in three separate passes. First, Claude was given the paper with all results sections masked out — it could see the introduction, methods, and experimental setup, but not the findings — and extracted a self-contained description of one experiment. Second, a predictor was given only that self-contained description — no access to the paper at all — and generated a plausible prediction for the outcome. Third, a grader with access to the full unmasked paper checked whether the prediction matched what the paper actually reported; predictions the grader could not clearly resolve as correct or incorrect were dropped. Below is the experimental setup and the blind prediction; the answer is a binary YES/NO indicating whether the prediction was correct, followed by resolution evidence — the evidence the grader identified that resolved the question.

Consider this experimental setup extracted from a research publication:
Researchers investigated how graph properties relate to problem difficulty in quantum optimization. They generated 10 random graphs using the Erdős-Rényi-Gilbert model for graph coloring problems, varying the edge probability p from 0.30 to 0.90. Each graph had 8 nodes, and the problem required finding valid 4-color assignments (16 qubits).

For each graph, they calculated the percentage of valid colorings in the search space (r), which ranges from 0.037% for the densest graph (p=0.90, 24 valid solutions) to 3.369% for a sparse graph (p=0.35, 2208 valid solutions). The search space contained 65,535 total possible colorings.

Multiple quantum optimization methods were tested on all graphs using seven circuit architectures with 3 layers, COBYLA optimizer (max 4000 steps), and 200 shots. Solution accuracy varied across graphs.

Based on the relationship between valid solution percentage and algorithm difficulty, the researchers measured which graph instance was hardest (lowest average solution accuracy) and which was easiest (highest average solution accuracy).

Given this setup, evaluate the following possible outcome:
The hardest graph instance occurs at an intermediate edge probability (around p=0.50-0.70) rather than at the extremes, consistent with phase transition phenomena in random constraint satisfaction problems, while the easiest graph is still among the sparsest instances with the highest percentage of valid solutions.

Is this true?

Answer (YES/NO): NO